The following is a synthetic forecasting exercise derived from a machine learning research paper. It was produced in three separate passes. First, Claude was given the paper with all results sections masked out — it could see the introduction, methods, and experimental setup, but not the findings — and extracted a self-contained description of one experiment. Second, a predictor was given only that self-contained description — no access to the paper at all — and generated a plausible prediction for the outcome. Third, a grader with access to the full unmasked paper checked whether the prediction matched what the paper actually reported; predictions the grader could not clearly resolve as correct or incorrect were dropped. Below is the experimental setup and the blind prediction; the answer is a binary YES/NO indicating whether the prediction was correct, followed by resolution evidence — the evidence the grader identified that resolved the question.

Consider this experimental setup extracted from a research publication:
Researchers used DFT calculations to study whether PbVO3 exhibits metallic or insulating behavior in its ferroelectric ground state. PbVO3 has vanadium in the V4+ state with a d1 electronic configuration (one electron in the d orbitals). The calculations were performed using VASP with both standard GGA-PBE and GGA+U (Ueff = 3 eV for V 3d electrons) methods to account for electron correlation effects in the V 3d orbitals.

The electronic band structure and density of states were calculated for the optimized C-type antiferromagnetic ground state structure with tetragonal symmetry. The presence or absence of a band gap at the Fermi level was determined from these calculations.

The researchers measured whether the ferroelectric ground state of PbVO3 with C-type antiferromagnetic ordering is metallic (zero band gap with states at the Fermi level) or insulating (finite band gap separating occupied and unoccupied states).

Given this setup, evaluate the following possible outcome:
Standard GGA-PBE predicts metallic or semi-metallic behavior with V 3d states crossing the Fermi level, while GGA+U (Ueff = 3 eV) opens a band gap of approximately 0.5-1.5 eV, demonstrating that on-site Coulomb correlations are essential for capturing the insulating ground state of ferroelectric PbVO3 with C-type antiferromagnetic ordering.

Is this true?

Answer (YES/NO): NO